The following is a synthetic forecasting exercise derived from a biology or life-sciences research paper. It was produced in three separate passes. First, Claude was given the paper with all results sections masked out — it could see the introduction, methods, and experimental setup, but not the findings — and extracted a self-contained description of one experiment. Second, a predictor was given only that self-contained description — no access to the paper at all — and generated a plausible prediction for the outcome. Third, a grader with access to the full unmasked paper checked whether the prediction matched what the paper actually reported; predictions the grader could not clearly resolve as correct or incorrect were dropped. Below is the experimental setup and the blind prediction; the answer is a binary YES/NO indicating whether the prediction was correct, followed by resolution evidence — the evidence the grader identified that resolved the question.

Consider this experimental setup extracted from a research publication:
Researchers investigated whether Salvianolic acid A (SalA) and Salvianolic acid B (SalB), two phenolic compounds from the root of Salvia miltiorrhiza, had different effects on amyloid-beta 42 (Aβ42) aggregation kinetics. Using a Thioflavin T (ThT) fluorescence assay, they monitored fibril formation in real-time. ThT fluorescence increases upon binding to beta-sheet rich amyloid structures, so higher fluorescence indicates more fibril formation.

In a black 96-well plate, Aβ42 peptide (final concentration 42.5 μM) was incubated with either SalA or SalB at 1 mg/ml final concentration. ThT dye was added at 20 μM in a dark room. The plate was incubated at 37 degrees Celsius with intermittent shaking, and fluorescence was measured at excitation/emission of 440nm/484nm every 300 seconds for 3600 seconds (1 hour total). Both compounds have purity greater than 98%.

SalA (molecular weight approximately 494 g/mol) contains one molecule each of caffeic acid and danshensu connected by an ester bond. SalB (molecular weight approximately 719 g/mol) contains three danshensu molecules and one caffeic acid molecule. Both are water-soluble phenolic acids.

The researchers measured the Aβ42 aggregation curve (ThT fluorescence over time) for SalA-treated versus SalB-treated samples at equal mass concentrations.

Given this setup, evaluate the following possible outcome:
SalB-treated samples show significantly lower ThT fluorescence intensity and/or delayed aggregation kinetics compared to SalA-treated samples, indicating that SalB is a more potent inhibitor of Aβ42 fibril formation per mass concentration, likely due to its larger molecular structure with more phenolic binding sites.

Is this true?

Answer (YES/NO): NO